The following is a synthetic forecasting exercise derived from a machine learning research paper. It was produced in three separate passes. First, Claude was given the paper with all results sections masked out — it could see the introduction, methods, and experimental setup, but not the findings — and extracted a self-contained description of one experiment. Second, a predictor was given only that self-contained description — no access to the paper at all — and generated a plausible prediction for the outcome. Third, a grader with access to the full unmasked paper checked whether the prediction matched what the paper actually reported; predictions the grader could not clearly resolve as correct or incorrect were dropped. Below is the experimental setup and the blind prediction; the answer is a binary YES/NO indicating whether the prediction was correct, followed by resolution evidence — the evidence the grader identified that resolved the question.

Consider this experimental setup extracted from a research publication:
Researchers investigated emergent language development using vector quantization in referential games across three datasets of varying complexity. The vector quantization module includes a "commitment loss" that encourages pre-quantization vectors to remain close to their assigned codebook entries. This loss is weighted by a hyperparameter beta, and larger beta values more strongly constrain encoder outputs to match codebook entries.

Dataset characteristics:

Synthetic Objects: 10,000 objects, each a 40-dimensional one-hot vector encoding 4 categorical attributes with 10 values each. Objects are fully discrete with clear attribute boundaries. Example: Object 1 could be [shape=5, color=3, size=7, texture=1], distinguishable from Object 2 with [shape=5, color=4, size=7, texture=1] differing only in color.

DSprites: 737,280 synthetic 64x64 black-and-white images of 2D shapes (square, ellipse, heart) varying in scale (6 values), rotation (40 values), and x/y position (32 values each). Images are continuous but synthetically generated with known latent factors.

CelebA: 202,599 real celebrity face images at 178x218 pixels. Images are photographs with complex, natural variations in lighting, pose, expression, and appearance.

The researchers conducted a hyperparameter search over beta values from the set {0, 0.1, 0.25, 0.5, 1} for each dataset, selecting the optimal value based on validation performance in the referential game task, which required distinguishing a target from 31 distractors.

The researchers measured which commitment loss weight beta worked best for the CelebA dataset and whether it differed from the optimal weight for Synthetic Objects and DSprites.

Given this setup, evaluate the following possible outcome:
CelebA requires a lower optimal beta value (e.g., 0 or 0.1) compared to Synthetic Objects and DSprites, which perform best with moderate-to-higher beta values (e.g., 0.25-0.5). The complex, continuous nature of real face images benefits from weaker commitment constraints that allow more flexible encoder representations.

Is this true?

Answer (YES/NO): NO